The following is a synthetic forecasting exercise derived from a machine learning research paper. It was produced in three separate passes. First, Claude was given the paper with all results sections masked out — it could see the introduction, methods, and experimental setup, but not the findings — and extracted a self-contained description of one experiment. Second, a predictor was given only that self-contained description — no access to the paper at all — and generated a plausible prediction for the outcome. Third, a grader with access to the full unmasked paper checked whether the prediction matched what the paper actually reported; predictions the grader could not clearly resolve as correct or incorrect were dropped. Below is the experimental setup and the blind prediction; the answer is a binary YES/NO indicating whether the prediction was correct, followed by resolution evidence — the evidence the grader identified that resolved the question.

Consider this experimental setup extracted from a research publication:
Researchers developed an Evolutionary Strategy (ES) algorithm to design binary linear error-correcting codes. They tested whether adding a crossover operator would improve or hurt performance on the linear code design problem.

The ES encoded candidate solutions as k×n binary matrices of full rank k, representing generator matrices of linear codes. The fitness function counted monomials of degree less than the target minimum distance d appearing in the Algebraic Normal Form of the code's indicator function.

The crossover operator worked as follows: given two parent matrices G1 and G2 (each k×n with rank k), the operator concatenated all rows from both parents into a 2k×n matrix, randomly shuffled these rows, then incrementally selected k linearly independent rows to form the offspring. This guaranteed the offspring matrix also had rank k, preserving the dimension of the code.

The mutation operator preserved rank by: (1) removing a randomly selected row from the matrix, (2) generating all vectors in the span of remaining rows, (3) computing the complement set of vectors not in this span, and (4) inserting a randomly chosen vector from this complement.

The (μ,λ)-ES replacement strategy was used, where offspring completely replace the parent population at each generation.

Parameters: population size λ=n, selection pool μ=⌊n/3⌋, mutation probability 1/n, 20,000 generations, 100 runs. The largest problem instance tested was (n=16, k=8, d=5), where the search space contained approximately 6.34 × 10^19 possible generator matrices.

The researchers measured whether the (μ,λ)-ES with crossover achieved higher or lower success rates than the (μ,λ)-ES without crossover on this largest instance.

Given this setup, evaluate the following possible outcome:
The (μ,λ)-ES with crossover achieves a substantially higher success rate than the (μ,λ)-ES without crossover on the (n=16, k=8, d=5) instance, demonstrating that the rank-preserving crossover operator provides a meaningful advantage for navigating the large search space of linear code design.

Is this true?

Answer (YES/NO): NO